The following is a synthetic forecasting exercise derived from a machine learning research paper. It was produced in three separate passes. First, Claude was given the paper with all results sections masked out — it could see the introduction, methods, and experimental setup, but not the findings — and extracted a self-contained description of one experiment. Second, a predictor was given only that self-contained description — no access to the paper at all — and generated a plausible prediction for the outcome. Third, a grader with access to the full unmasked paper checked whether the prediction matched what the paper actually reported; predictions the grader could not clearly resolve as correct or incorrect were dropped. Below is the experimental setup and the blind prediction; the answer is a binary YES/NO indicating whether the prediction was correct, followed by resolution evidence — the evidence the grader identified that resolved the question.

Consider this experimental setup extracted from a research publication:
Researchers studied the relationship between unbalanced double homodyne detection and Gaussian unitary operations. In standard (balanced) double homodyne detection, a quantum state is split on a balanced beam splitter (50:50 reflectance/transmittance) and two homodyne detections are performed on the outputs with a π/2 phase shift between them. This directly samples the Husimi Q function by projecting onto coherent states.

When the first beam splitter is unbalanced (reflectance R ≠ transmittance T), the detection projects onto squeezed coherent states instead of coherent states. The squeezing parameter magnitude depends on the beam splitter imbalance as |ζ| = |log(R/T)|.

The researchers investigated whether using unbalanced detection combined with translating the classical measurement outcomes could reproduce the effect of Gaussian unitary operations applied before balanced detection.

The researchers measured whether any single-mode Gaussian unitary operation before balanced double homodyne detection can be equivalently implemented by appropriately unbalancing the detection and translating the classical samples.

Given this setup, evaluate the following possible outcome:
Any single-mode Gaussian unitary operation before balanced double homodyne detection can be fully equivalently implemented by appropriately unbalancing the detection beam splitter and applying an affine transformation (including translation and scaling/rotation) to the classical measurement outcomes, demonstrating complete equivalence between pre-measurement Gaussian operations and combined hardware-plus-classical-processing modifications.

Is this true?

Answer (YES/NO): NO